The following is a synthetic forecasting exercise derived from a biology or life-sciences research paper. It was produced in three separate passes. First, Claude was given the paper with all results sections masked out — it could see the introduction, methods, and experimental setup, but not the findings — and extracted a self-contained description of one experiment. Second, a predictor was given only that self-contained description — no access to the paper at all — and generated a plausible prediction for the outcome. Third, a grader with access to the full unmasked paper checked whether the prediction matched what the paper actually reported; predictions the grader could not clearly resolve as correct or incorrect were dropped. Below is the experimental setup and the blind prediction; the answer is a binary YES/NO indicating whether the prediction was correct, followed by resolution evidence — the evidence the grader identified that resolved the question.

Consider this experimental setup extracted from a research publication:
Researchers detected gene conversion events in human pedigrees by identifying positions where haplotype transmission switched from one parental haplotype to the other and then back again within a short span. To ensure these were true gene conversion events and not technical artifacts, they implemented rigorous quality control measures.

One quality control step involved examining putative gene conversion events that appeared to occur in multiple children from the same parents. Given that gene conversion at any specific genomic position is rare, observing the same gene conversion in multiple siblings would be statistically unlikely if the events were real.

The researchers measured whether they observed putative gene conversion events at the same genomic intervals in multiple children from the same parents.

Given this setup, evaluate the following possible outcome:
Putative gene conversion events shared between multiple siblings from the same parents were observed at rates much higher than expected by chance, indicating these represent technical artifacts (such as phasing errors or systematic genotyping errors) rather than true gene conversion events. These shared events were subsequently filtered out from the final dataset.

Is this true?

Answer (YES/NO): YES